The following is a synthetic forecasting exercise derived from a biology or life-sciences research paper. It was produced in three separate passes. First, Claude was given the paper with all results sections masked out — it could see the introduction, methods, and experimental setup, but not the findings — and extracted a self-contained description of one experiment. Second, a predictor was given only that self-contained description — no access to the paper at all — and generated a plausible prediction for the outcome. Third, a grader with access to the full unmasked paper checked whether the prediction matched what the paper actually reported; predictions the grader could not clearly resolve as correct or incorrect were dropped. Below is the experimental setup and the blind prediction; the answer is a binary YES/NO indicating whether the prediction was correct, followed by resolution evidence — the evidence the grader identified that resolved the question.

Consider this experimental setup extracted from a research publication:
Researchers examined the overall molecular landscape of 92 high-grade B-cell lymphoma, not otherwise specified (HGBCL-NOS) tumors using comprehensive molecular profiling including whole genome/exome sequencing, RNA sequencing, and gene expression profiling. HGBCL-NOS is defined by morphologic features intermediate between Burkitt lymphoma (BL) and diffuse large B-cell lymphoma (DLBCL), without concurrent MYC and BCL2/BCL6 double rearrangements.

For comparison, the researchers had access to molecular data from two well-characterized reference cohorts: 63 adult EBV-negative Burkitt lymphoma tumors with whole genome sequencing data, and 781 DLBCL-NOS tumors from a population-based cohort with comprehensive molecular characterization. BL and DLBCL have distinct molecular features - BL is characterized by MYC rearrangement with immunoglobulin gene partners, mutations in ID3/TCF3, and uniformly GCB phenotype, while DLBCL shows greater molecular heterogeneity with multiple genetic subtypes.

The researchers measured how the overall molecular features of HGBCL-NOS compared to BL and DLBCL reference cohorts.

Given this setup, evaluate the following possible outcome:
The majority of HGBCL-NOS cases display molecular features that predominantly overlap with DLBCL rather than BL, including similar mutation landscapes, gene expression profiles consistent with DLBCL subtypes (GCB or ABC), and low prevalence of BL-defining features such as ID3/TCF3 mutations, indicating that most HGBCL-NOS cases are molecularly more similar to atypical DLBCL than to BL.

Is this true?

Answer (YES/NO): NO